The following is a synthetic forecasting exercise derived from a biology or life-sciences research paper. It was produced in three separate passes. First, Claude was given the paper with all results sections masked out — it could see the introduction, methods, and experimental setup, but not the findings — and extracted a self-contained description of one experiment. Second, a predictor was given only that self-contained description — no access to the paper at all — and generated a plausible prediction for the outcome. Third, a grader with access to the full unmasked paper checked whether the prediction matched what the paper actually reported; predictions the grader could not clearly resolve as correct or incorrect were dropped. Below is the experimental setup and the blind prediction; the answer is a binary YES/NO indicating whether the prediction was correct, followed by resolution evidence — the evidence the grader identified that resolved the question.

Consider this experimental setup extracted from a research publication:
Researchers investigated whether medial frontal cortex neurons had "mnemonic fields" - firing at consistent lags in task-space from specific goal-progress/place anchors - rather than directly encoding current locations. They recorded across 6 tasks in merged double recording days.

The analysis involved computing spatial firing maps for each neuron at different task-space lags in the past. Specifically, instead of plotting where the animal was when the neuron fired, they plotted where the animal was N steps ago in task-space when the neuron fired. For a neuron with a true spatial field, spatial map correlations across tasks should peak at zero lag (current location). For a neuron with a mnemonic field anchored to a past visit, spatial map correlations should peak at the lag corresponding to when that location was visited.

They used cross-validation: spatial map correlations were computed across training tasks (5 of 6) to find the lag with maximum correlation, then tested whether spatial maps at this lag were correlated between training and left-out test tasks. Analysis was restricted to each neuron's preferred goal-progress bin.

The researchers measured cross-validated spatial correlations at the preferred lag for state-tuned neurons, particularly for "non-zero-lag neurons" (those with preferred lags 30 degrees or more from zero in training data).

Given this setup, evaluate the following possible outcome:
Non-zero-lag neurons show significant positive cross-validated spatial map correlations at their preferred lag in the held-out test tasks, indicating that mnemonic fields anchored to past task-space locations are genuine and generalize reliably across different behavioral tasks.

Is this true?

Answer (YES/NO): YES